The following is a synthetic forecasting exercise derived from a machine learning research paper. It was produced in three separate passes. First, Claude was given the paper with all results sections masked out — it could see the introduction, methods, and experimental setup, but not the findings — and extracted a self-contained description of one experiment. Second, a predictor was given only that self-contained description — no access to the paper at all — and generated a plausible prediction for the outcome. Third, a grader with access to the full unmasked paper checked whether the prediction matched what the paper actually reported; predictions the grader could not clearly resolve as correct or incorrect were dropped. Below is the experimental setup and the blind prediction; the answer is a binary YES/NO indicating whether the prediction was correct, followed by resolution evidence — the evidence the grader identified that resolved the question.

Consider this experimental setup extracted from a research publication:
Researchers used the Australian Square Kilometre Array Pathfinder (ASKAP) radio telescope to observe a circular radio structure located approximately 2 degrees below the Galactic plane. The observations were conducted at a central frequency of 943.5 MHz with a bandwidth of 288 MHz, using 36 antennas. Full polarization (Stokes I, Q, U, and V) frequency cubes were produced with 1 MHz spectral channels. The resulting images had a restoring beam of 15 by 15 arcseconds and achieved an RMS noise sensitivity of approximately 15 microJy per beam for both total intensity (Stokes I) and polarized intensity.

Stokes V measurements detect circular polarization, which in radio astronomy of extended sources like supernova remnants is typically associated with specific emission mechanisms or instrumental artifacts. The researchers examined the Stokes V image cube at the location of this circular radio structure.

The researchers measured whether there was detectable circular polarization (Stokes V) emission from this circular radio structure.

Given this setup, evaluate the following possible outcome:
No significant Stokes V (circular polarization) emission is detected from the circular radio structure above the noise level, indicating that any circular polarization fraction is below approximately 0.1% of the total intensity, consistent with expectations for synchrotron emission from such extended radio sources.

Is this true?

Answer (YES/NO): NO